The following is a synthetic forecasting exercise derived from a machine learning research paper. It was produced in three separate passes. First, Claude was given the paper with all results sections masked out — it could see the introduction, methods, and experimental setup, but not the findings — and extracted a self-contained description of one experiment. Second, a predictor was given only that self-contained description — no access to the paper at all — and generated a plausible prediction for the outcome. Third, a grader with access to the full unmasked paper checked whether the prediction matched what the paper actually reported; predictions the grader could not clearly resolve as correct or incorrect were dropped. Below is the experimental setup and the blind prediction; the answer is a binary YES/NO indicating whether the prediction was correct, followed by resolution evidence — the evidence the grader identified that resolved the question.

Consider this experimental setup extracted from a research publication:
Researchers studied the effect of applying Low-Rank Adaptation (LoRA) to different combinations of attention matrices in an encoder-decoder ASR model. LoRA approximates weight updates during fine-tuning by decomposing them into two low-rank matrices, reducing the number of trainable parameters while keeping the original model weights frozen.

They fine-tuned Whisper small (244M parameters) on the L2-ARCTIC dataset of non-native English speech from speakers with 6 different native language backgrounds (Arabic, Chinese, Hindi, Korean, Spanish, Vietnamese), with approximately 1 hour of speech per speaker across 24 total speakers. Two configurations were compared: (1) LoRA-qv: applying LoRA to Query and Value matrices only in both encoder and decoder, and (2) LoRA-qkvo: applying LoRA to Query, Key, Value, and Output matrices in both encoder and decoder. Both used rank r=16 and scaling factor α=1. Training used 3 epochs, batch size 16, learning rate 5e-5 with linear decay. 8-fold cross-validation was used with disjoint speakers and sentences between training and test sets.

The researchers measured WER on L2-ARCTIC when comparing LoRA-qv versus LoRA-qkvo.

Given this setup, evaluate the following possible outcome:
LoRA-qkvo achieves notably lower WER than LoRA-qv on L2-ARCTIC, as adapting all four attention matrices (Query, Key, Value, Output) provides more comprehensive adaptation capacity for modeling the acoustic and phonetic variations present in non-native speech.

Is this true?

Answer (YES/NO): NO